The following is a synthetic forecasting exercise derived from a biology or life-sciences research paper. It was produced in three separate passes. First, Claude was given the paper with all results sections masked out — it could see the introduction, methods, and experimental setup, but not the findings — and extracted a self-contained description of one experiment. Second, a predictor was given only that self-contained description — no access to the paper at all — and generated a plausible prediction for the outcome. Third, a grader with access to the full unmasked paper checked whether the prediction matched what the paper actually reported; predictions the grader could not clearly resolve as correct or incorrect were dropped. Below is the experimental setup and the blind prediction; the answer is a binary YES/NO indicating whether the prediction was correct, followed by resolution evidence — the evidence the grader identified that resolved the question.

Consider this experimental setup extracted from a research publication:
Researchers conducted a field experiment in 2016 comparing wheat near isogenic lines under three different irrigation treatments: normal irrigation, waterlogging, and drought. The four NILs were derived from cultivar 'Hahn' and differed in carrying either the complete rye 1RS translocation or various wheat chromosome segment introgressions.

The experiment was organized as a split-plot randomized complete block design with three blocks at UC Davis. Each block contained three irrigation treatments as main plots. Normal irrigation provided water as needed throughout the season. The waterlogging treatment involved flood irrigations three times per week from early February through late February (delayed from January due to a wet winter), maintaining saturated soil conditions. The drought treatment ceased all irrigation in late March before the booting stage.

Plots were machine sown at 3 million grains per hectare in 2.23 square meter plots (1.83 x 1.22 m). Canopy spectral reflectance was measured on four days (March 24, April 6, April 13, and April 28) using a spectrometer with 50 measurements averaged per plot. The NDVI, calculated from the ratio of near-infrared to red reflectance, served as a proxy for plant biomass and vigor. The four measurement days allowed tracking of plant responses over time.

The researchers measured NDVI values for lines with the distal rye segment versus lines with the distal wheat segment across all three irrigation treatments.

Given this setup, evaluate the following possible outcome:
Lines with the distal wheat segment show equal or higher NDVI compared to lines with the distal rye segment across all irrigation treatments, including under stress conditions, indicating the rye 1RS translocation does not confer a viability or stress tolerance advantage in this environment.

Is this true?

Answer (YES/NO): NO